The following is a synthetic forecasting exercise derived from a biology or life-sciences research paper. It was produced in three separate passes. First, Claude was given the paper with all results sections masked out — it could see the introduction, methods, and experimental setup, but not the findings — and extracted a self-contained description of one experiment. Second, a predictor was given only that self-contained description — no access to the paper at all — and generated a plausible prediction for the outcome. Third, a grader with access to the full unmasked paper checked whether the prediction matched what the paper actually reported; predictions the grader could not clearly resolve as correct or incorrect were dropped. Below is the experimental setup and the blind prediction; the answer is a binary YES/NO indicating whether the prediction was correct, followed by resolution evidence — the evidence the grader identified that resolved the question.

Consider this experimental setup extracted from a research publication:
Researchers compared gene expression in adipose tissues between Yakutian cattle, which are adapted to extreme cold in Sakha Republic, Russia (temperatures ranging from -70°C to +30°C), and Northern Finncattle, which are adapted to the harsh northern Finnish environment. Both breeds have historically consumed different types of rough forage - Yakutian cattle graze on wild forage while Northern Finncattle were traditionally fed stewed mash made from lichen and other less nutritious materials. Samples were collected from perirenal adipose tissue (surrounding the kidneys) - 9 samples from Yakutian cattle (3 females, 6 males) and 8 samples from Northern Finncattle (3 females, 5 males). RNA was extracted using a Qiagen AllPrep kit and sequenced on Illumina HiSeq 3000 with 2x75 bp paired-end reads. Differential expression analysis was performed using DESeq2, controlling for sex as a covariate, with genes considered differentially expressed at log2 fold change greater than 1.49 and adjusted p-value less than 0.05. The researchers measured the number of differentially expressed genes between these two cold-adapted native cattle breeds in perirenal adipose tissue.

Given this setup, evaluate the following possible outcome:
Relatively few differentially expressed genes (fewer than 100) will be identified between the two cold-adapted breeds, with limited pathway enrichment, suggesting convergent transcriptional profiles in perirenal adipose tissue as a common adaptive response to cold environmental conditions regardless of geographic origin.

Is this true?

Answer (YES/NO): YES